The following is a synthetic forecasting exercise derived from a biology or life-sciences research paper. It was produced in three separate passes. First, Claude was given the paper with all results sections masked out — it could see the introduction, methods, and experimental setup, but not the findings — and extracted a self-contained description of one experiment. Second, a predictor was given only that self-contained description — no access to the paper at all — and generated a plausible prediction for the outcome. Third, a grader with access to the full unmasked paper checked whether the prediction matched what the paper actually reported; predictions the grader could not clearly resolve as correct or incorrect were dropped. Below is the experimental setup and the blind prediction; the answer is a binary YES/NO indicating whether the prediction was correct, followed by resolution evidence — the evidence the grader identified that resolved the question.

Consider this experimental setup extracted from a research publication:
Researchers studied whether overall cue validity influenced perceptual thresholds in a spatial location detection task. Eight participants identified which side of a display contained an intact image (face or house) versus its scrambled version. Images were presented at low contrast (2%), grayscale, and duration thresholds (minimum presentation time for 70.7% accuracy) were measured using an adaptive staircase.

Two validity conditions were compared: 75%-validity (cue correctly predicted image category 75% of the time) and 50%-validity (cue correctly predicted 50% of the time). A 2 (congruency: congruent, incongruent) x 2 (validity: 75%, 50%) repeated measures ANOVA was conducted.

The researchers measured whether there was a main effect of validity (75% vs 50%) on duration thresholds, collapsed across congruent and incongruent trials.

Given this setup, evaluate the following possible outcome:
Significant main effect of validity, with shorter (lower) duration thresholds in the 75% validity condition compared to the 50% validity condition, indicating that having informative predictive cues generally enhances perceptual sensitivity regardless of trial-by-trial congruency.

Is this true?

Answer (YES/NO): NO